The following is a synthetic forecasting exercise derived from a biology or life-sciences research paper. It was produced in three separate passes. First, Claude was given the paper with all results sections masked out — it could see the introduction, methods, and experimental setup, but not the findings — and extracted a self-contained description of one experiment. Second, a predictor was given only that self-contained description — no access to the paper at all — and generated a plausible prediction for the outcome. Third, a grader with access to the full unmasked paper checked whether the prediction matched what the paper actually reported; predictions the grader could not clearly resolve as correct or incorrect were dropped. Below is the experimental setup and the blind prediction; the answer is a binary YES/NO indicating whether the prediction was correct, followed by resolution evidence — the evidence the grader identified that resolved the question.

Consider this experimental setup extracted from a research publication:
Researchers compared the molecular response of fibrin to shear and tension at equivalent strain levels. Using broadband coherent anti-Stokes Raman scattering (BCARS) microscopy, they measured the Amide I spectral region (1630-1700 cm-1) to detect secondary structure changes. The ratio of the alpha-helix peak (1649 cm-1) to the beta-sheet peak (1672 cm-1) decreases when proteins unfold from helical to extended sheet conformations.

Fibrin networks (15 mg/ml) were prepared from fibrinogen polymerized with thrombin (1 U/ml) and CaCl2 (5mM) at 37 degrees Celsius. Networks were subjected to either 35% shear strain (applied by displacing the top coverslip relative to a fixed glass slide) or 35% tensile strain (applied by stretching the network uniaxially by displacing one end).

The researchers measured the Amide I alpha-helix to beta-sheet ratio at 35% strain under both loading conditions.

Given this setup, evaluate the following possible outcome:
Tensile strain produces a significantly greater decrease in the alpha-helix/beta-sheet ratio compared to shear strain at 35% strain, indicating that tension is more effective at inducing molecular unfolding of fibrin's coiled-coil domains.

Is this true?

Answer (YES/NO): YES